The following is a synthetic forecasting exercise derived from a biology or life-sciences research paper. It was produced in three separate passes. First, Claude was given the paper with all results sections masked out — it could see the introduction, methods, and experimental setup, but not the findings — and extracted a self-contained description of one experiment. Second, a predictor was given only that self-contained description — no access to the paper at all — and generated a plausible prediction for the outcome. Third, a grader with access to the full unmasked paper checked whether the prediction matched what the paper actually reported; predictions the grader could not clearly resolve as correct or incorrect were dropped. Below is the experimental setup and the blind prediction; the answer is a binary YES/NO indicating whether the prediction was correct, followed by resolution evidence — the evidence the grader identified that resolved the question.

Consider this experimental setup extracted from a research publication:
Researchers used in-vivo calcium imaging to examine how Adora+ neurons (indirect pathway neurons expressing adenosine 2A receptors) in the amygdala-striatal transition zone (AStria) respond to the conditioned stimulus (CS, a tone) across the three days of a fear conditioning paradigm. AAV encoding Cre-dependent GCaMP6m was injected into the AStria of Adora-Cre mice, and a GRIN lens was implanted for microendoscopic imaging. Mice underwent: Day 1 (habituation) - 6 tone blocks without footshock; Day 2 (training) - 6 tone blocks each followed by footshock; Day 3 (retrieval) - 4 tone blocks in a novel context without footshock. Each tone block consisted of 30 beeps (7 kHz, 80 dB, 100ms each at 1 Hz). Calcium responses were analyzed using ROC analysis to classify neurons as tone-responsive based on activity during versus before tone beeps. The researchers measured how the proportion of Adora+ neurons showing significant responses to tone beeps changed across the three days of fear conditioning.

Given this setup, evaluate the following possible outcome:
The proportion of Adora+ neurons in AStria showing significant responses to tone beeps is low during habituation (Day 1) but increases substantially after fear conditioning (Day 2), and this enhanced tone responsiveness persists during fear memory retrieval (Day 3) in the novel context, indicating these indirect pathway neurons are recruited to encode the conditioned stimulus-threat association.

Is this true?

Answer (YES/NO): NO